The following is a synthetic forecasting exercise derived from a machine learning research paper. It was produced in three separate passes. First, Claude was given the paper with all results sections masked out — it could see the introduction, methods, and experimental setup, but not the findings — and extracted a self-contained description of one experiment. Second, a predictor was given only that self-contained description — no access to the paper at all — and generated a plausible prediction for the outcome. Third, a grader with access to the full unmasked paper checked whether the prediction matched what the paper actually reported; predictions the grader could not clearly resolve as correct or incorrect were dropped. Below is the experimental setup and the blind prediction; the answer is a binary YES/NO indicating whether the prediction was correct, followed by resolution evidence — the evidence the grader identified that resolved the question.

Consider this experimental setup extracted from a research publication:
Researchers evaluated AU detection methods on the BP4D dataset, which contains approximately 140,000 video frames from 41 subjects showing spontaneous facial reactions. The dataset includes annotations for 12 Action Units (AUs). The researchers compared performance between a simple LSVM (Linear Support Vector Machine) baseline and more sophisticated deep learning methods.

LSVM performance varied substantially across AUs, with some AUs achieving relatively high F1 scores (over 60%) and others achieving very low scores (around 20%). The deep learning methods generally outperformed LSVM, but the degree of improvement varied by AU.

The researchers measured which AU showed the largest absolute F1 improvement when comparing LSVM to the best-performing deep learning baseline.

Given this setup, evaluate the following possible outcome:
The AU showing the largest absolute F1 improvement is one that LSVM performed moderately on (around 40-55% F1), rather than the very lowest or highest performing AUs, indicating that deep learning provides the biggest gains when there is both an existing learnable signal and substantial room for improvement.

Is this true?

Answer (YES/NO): NO